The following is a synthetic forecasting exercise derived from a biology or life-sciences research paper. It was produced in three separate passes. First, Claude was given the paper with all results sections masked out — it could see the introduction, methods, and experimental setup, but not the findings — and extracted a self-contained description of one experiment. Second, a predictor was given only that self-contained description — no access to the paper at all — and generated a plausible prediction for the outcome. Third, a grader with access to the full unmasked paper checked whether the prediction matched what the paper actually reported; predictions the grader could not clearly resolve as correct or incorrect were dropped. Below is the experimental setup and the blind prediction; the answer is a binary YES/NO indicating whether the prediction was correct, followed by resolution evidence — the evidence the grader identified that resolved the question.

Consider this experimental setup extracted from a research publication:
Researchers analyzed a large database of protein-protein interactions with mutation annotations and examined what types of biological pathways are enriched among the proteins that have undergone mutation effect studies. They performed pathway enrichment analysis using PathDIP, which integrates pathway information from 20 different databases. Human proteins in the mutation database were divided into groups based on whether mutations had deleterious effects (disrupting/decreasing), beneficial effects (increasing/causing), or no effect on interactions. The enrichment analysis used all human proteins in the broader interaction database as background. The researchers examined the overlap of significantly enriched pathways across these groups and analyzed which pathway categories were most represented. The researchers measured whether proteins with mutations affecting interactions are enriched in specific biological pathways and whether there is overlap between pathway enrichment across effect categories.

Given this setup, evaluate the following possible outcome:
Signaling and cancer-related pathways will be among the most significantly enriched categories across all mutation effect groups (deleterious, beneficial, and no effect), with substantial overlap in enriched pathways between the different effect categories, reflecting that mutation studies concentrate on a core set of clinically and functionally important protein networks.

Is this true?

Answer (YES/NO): YES